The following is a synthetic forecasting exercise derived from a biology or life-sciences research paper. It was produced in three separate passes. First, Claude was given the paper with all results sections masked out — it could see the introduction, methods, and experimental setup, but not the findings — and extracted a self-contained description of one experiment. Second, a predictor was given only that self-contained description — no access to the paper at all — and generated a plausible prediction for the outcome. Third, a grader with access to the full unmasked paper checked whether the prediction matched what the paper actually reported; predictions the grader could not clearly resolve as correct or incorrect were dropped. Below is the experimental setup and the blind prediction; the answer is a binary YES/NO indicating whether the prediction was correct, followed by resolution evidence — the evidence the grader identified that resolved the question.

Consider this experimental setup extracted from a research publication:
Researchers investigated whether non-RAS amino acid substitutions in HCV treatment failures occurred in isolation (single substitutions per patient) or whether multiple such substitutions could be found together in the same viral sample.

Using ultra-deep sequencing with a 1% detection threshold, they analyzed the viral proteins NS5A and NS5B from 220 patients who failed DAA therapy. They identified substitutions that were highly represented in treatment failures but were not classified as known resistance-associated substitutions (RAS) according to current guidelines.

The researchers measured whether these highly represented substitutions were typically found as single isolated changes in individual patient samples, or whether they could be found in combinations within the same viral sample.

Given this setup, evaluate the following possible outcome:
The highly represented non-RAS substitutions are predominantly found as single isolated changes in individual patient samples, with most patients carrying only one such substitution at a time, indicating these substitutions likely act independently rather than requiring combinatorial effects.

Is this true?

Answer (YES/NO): NO